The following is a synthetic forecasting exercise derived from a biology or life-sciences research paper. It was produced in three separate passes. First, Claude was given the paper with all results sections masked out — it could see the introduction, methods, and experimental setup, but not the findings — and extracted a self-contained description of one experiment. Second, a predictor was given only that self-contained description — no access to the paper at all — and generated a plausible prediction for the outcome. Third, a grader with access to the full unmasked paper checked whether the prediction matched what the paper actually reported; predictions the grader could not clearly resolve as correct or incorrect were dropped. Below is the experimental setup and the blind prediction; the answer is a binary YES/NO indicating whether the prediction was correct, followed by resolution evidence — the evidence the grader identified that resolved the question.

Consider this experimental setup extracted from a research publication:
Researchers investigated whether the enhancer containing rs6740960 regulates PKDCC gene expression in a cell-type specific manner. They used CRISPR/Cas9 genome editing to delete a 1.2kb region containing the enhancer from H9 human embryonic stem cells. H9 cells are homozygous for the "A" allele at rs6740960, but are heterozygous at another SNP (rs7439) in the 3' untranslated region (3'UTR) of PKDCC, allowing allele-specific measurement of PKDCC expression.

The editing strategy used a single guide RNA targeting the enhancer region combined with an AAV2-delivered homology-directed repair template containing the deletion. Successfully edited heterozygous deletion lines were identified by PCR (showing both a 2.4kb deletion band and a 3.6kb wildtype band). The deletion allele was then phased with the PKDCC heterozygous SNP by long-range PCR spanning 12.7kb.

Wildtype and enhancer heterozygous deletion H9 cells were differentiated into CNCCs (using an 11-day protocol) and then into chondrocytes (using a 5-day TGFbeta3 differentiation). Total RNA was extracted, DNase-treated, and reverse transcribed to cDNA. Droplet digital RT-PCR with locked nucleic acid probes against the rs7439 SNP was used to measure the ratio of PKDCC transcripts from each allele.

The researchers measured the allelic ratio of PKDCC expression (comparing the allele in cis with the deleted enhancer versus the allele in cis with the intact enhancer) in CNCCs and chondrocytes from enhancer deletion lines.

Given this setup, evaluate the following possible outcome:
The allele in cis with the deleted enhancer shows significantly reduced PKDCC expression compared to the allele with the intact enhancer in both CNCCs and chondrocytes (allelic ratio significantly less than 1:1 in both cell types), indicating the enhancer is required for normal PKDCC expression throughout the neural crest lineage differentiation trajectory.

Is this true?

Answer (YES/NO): NO